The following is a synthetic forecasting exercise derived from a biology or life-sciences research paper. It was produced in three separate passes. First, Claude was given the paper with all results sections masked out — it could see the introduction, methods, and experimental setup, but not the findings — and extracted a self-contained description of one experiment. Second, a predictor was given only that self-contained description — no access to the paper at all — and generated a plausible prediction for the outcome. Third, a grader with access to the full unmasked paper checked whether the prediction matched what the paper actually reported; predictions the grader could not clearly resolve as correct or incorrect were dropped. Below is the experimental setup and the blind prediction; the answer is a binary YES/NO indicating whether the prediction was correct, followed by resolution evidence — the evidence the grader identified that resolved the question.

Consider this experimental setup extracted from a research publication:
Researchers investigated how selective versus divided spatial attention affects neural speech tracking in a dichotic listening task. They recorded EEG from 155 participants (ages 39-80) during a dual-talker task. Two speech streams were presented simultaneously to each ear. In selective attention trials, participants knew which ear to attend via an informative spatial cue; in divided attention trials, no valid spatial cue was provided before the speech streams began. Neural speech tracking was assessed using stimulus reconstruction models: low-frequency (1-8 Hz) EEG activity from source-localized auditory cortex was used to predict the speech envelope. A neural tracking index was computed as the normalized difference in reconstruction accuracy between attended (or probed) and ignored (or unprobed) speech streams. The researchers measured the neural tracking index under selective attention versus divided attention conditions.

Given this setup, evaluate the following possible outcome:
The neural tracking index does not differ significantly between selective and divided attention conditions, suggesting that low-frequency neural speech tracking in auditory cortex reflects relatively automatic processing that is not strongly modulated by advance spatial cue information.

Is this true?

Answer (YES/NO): NO